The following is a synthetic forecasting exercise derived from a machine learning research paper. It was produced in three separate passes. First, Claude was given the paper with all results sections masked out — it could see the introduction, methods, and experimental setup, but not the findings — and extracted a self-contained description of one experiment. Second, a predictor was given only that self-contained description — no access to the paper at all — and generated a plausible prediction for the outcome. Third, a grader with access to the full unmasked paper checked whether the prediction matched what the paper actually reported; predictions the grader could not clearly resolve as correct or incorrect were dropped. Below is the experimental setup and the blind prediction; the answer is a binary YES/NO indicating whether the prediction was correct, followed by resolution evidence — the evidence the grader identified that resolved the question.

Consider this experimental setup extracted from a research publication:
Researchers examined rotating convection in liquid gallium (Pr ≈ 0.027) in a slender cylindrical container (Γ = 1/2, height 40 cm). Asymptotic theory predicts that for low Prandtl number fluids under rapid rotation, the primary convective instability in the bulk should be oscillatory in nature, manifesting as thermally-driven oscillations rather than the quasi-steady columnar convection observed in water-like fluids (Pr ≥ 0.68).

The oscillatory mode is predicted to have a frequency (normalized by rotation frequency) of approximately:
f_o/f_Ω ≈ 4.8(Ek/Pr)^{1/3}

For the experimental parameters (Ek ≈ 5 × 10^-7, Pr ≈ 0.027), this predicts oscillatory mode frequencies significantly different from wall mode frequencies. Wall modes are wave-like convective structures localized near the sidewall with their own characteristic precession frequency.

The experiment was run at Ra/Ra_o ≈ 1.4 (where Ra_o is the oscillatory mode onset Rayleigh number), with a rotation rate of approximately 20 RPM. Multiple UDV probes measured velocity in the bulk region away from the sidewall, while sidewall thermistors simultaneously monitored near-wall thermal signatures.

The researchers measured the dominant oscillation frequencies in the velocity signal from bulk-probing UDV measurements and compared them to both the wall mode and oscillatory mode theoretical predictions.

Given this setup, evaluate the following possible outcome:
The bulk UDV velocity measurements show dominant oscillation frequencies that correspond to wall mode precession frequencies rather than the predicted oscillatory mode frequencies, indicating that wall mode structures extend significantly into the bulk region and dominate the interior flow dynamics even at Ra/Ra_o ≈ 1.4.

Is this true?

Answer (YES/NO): YES